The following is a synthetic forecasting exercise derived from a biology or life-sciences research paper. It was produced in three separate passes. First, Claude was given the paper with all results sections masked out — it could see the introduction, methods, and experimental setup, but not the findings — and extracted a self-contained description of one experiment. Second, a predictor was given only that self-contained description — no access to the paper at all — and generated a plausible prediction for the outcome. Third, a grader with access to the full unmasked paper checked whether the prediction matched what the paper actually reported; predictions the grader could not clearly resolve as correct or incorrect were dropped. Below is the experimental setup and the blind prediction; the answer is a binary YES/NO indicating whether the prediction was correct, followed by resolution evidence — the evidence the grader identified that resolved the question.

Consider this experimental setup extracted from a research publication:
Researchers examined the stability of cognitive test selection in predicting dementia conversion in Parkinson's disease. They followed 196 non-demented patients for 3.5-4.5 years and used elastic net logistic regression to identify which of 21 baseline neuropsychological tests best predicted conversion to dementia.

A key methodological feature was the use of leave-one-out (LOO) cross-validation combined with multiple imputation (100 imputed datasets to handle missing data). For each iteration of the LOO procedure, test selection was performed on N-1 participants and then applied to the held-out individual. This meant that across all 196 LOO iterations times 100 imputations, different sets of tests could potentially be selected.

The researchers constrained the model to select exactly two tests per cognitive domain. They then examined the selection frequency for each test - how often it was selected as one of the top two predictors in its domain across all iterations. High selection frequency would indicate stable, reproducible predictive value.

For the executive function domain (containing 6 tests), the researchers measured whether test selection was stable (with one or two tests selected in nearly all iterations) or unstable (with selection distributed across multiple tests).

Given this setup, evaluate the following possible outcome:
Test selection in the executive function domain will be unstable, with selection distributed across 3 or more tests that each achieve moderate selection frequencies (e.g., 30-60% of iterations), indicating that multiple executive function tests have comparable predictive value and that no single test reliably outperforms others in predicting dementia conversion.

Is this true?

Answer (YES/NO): NO